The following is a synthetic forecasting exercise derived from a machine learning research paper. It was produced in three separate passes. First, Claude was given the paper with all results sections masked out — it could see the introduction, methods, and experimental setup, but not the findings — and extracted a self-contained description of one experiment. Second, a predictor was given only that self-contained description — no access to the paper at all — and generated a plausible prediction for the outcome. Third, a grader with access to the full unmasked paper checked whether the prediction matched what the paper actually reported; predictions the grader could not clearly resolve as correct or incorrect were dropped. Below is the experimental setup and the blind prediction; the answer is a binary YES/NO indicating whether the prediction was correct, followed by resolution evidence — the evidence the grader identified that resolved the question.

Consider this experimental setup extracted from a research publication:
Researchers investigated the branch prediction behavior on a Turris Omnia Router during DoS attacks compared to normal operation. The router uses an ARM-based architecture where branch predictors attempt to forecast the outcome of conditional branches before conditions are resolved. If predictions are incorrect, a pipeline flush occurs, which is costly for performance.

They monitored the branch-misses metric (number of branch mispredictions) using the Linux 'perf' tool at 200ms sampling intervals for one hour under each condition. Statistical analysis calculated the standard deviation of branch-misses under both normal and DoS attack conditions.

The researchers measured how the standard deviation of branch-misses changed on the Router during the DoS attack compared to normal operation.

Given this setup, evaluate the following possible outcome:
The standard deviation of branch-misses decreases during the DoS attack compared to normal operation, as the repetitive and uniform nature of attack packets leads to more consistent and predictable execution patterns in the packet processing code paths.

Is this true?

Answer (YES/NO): NO